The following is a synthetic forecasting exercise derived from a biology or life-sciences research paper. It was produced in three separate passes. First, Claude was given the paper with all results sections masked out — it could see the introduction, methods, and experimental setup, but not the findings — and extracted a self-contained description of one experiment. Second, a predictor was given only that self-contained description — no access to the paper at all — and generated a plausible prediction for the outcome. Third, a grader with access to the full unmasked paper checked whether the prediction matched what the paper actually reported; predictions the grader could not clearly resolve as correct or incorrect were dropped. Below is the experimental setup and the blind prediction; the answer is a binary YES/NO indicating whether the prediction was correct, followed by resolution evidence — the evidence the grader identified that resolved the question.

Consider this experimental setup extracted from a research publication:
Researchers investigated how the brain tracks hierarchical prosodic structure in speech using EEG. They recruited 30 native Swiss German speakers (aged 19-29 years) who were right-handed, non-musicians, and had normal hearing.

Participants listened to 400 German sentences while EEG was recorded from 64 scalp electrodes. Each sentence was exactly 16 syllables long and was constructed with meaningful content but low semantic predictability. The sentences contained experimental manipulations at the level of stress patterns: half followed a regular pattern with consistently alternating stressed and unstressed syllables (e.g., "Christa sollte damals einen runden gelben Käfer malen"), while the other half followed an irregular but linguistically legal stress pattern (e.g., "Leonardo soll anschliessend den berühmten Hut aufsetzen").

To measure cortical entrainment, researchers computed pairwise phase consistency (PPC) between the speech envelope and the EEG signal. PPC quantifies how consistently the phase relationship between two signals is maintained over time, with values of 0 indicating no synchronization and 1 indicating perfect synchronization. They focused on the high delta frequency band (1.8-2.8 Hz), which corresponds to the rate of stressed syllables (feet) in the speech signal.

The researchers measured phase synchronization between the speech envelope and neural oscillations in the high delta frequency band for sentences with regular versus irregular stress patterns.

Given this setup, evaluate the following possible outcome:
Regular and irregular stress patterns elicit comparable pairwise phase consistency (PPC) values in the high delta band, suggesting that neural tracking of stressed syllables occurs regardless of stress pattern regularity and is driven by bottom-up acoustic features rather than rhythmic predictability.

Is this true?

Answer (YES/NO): NO